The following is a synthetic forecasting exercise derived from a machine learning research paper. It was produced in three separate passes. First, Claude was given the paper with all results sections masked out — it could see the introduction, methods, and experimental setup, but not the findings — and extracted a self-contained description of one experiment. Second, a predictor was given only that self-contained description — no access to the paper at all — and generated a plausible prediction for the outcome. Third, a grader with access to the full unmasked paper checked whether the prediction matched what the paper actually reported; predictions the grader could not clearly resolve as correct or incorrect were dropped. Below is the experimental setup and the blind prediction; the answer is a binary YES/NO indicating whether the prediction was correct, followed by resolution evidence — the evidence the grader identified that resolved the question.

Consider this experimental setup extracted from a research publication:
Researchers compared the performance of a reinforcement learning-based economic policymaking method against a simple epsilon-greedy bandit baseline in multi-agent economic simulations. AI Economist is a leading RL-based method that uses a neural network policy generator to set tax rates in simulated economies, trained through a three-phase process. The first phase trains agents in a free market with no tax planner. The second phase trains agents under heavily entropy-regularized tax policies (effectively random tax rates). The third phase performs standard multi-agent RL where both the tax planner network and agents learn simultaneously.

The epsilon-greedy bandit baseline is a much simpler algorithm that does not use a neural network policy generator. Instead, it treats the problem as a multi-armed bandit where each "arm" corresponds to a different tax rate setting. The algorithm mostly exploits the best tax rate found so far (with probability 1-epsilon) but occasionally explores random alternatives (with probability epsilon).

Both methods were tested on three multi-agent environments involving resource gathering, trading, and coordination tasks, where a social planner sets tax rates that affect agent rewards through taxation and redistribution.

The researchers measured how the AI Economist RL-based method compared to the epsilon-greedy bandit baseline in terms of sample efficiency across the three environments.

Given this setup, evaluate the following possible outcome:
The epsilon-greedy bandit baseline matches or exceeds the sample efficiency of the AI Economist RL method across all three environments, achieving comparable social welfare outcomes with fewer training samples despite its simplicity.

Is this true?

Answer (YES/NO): NO